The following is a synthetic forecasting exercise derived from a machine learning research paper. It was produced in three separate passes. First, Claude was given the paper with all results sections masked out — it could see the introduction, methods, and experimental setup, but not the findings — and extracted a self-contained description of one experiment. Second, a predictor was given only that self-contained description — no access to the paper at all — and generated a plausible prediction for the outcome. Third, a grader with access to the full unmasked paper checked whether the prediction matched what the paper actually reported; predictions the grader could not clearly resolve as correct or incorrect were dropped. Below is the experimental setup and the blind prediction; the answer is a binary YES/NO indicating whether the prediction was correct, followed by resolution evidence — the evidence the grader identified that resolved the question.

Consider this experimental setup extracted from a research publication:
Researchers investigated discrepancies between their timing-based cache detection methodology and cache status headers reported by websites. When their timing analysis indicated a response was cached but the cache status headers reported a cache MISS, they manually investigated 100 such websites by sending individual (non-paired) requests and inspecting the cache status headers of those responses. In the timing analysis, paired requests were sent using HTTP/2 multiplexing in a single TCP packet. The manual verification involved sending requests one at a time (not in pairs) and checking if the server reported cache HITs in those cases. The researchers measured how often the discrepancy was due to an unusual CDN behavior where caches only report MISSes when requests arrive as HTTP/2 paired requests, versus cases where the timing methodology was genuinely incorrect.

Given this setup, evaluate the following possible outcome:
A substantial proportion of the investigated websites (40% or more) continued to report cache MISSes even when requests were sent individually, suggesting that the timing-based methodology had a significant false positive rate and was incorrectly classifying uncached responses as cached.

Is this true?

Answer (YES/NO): NO